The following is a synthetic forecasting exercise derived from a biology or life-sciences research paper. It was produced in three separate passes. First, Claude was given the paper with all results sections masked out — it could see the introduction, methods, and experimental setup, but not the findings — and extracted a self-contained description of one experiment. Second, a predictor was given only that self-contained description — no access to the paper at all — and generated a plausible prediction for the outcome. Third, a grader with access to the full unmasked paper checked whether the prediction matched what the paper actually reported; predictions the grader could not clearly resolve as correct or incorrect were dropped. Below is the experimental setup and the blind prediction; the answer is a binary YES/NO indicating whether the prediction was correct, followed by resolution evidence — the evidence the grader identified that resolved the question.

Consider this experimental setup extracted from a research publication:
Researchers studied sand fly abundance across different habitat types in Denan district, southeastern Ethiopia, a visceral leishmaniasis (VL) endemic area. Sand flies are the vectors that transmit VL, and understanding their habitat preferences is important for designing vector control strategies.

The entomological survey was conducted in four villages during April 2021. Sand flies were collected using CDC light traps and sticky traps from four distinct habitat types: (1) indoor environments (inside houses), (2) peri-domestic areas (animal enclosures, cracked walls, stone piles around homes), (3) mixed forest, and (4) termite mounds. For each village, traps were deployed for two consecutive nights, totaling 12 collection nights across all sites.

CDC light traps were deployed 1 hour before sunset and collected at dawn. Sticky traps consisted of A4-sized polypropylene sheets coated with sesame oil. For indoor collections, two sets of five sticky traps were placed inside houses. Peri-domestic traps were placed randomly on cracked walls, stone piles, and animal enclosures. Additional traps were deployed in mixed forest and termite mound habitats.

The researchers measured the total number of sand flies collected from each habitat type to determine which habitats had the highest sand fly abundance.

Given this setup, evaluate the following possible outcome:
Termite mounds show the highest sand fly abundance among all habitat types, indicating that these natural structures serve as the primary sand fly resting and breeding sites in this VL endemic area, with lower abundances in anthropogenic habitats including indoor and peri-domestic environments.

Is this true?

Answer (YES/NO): YES